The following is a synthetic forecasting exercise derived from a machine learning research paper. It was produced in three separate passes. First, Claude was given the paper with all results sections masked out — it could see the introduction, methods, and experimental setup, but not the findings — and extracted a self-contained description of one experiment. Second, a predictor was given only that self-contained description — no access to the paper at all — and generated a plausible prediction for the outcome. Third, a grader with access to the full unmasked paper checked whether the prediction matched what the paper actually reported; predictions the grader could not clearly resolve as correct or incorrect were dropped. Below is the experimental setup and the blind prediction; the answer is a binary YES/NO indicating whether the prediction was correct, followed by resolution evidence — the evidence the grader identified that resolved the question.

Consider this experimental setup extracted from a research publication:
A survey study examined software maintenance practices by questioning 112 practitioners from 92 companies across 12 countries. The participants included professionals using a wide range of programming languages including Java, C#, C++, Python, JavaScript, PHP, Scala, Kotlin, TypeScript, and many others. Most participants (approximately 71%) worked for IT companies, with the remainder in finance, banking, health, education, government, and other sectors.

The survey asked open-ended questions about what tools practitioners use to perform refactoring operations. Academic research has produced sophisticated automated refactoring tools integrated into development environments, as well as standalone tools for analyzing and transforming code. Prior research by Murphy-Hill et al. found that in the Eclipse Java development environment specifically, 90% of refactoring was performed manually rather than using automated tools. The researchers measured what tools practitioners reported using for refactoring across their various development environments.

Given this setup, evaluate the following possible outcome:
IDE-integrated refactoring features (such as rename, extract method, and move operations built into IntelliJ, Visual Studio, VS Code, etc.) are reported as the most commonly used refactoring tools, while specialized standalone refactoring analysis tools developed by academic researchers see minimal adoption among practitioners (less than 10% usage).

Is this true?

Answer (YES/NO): YES